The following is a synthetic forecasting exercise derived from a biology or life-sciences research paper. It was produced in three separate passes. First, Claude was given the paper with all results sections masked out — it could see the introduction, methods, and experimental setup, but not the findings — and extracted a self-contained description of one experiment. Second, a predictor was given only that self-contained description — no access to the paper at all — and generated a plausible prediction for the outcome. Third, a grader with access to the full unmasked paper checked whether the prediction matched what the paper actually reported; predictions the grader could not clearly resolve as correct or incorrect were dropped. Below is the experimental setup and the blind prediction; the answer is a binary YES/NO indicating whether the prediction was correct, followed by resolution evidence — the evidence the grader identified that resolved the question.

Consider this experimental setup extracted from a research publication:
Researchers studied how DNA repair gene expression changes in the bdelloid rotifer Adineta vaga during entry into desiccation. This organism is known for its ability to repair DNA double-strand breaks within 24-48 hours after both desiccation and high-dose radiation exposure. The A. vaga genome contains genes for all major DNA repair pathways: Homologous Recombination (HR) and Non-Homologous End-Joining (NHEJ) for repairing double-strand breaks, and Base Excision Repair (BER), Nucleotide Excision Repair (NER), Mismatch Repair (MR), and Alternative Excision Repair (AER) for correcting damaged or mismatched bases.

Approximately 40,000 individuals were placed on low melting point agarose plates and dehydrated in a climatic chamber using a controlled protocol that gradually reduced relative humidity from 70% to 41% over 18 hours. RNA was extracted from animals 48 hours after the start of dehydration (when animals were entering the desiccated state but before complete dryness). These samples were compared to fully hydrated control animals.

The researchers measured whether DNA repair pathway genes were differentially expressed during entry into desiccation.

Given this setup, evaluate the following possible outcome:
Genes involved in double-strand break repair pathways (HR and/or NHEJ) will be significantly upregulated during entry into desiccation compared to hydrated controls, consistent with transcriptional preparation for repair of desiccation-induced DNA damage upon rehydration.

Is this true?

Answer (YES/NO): NO